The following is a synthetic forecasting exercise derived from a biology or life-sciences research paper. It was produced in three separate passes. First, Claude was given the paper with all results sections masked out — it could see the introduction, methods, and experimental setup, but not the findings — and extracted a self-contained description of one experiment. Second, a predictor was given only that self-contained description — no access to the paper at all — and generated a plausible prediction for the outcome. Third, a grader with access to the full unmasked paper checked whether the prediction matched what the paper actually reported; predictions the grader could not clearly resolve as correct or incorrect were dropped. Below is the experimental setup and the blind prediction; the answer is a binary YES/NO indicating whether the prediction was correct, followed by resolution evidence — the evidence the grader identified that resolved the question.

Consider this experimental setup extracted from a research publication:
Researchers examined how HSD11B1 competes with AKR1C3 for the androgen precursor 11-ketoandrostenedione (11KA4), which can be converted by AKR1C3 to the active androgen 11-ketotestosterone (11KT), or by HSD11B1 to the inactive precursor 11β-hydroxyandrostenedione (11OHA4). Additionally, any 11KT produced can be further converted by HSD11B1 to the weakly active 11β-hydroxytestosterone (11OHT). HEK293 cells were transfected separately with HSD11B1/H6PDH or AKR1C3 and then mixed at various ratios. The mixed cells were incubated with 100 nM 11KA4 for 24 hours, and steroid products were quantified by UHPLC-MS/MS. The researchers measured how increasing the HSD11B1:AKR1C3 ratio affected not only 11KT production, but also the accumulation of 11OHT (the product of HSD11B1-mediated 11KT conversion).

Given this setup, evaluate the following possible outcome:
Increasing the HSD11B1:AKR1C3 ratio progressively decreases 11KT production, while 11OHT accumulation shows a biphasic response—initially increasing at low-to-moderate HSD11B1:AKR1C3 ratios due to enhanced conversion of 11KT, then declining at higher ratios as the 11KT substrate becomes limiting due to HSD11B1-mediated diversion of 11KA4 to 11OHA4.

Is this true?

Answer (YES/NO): YES